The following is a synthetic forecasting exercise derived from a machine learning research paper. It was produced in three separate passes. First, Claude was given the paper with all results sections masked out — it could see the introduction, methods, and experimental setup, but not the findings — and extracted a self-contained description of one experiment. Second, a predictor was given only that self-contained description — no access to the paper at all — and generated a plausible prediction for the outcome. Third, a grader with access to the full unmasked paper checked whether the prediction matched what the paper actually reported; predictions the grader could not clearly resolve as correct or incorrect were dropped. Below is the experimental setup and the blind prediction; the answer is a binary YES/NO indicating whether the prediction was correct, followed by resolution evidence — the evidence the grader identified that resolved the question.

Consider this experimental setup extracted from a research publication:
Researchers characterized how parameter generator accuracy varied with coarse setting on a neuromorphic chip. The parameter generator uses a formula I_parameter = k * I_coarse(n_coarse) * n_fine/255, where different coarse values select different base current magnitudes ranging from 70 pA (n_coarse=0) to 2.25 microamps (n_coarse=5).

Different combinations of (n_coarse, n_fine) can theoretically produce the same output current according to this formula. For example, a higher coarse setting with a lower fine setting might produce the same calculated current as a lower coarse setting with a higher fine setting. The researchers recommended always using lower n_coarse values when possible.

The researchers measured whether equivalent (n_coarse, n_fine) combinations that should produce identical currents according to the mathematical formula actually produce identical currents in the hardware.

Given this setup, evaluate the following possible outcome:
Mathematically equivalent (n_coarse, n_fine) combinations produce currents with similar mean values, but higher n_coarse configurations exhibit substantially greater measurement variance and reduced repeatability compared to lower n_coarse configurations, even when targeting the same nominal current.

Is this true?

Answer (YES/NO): NO